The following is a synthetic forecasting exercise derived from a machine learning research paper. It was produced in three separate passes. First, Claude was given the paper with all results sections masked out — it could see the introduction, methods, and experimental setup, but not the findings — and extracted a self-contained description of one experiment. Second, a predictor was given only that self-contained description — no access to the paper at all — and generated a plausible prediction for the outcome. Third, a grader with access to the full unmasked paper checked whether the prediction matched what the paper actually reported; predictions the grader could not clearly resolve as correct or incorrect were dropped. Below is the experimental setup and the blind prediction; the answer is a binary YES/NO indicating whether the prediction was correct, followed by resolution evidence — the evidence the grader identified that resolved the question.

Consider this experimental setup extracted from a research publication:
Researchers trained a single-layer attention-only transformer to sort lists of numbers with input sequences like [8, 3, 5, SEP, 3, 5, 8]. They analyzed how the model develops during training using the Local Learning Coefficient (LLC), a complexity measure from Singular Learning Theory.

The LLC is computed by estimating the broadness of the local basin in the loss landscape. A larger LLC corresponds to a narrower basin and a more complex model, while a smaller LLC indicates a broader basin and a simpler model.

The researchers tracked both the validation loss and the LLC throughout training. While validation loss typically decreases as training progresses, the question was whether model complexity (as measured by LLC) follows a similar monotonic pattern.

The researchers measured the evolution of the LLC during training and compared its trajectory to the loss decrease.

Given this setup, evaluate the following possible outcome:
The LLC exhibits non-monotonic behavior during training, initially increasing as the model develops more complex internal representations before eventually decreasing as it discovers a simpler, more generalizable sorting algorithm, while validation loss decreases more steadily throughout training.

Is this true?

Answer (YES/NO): NO